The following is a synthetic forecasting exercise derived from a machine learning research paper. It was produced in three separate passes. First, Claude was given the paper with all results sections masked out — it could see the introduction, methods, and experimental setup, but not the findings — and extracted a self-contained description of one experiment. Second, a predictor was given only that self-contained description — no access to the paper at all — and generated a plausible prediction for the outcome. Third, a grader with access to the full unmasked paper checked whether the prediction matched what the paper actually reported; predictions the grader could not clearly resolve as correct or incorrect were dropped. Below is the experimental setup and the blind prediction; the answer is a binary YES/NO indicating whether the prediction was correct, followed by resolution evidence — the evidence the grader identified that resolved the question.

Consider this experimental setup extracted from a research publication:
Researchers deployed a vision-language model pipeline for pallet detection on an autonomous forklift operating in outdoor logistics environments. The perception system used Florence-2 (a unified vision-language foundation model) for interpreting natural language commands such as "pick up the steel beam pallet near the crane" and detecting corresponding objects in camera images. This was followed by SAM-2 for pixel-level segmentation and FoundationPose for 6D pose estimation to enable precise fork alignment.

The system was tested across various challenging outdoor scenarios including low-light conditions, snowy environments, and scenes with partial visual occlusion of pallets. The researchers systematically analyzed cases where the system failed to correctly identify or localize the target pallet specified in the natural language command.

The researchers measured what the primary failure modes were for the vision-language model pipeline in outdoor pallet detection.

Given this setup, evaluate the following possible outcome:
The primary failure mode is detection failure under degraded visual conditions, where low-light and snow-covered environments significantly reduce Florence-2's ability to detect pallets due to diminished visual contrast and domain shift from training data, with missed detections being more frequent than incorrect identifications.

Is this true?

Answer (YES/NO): NO